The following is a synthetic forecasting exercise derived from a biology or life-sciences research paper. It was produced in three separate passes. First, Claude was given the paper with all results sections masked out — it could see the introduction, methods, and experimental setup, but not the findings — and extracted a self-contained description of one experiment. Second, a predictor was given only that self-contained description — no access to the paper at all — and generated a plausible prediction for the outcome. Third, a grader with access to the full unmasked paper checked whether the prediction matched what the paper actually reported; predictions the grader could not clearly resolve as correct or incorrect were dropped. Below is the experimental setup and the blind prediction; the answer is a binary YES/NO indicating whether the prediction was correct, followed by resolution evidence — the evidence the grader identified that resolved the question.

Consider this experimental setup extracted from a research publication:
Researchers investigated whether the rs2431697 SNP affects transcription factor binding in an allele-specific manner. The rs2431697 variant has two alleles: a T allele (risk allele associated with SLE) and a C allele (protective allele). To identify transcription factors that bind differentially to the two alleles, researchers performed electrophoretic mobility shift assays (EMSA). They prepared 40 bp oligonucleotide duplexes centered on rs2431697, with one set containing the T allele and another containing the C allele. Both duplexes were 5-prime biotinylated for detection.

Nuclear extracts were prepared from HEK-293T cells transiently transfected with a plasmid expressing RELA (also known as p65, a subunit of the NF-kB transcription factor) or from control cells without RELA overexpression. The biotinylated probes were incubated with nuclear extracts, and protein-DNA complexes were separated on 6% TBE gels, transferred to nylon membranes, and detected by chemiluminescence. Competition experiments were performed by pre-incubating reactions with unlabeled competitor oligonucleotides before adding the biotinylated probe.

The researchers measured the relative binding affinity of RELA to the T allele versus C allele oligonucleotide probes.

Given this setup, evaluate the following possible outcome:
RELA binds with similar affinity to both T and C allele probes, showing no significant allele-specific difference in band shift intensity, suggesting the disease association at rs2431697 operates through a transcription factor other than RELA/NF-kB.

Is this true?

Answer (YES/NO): NO